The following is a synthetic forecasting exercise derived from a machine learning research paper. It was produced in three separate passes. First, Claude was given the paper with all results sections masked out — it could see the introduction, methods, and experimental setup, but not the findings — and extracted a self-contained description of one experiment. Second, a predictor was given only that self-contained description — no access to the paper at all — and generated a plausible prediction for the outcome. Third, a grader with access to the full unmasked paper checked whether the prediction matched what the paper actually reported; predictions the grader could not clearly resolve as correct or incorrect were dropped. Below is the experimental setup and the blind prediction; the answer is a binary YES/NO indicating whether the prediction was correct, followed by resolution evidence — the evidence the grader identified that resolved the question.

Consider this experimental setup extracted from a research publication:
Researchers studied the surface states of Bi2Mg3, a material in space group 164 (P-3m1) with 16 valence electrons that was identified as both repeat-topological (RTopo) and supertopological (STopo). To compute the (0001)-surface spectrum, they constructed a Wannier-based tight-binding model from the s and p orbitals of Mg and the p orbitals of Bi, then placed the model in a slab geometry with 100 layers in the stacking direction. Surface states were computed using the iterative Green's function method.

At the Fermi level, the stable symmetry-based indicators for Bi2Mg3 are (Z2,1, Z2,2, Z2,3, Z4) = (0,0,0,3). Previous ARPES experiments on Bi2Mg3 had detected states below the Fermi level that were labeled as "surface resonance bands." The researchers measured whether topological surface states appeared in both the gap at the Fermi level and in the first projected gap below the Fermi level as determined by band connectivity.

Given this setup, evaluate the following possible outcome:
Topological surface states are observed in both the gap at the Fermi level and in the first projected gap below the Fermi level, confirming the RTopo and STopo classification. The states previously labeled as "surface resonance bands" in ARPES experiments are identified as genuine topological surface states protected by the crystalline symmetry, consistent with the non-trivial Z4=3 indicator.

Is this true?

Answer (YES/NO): YES